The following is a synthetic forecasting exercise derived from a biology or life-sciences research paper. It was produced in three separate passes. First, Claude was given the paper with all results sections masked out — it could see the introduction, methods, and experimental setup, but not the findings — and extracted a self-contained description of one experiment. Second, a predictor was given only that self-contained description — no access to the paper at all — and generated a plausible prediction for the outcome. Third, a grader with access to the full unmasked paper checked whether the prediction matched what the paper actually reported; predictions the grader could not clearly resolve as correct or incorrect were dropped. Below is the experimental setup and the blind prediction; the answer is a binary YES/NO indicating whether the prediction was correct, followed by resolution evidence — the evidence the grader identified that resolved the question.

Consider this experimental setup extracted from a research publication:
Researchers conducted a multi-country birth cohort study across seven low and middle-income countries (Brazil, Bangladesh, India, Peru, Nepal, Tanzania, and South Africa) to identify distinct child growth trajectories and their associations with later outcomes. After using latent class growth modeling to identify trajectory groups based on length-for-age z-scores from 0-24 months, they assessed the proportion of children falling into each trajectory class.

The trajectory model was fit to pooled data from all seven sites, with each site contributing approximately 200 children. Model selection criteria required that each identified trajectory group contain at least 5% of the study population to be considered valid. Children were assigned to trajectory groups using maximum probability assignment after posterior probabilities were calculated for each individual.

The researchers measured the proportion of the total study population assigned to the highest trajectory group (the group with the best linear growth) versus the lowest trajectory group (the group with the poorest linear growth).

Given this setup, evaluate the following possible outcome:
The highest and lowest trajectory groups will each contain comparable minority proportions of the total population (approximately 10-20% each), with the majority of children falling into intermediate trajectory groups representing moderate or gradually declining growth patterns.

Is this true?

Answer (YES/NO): NO